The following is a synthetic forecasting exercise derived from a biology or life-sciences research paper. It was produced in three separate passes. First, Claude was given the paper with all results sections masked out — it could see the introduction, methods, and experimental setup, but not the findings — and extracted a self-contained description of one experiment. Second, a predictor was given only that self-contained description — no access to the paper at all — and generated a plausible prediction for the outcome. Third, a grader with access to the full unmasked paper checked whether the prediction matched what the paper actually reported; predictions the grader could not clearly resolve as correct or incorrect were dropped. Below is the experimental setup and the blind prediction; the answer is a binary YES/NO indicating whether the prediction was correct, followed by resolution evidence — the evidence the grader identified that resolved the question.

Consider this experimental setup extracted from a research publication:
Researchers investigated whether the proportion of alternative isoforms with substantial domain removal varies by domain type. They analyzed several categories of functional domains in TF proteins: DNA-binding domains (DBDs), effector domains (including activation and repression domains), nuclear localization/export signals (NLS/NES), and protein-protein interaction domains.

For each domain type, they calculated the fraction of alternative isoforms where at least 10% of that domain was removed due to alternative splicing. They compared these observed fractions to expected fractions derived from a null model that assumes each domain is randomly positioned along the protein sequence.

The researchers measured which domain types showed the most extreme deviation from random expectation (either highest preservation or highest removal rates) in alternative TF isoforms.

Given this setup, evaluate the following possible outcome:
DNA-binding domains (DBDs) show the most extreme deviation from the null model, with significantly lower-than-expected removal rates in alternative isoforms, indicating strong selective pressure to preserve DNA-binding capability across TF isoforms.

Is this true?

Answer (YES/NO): NO